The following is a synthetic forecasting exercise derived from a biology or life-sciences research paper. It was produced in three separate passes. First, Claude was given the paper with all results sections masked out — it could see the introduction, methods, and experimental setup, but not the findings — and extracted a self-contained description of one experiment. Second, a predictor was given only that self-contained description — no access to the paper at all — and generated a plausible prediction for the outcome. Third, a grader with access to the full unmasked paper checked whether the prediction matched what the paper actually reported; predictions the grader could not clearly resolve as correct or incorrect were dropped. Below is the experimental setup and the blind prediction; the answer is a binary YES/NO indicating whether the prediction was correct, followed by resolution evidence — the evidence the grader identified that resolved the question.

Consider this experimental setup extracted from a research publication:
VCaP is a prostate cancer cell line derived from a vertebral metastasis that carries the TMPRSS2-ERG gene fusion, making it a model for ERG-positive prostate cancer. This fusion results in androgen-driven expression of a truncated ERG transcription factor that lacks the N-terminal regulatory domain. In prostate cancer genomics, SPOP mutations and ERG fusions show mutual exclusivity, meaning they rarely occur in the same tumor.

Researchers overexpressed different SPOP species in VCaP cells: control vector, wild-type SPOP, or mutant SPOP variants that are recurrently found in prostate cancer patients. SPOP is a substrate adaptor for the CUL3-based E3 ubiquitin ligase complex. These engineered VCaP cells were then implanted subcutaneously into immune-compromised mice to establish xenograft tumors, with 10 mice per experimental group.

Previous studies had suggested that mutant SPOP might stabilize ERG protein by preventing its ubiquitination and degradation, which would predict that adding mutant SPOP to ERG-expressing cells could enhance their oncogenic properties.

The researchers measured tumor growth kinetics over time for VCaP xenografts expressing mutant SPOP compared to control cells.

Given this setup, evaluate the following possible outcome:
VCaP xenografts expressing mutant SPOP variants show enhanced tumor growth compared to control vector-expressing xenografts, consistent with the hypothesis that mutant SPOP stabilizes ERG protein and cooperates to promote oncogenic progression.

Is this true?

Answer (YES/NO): NO